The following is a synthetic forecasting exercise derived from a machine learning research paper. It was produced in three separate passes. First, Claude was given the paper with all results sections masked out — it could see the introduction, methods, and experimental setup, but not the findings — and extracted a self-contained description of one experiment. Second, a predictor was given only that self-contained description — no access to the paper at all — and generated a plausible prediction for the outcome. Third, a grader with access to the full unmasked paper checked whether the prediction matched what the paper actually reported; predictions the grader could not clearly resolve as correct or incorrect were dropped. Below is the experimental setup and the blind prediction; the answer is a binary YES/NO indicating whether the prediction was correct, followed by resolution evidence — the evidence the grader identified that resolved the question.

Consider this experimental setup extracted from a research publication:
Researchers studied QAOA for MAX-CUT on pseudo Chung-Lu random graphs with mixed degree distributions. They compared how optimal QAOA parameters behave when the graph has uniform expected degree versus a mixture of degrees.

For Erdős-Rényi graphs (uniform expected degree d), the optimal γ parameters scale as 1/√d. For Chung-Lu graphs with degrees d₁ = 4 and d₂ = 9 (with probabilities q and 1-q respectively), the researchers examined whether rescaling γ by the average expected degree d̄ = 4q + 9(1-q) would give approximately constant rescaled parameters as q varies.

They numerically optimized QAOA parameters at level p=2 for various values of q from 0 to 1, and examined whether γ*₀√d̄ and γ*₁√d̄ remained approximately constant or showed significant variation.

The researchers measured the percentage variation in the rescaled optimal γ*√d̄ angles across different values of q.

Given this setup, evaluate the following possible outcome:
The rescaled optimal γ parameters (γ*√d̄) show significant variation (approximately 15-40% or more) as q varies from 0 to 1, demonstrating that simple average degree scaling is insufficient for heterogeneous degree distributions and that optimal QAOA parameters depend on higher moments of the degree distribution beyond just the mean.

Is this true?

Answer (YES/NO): NO